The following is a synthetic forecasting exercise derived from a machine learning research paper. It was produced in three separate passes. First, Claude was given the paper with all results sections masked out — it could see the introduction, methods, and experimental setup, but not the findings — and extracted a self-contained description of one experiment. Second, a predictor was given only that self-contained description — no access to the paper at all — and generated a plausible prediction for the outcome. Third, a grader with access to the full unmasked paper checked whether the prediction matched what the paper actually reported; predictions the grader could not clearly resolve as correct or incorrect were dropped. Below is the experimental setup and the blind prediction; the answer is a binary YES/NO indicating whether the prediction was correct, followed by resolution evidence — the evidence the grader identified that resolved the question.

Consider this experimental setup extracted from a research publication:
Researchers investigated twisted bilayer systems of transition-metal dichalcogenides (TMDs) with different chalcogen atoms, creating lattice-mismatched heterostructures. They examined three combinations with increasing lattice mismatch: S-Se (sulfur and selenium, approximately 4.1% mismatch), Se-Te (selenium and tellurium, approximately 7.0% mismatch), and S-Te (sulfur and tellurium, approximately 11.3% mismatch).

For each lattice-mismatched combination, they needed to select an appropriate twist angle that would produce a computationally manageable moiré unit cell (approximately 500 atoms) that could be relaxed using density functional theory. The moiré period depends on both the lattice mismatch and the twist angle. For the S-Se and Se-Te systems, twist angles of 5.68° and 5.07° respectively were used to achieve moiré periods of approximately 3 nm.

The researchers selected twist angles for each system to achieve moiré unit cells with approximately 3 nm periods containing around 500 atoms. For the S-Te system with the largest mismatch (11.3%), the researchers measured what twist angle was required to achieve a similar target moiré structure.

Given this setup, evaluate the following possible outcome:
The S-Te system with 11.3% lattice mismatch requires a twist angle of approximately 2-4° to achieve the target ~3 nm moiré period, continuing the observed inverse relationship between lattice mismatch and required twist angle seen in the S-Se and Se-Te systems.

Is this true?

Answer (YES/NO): NO